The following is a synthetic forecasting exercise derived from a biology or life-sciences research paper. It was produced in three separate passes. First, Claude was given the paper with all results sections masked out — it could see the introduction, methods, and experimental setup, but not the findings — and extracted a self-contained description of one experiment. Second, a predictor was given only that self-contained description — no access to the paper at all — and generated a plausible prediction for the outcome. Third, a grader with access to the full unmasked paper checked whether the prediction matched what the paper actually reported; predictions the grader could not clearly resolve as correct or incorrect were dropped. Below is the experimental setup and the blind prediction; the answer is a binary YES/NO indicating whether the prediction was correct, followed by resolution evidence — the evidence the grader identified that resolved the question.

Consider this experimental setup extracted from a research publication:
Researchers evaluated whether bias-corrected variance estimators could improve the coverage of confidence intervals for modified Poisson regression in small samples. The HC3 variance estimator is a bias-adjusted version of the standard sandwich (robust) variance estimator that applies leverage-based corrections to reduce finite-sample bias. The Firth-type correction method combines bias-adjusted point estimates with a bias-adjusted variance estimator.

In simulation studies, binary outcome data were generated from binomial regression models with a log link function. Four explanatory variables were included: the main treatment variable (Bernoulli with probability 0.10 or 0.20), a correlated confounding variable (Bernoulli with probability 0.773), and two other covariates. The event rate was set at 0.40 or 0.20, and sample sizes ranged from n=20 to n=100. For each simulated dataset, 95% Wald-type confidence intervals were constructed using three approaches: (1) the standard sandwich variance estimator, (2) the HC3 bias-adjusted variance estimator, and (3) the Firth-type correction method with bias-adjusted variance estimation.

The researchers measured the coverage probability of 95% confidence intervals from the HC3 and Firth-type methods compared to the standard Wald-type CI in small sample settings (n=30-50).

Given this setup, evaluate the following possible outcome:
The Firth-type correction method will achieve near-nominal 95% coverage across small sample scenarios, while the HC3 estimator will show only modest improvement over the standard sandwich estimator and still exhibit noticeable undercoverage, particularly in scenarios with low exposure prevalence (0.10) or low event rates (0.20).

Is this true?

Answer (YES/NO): NO